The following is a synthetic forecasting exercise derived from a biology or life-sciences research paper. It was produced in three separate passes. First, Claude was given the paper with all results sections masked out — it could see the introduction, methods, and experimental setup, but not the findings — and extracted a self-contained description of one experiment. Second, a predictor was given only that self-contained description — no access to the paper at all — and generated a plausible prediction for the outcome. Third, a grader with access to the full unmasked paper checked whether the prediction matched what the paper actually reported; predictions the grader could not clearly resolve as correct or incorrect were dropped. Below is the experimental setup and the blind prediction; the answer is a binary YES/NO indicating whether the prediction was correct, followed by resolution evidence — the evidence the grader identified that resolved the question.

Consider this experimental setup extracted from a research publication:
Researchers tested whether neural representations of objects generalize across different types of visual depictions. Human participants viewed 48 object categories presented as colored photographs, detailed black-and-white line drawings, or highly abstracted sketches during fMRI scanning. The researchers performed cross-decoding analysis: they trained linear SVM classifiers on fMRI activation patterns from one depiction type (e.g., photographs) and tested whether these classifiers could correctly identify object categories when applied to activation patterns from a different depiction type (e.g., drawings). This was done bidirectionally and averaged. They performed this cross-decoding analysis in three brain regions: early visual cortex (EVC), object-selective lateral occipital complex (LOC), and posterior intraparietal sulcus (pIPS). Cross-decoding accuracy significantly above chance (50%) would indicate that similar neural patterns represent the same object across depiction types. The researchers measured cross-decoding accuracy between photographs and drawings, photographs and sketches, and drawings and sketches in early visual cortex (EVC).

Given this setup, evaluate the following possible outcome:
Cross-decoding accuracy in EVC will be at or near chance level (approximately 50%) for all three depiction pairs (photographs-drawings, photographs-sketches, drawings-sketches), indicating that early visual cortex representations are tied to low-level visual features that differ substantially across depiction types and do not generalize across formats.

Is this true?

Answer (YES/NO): NO